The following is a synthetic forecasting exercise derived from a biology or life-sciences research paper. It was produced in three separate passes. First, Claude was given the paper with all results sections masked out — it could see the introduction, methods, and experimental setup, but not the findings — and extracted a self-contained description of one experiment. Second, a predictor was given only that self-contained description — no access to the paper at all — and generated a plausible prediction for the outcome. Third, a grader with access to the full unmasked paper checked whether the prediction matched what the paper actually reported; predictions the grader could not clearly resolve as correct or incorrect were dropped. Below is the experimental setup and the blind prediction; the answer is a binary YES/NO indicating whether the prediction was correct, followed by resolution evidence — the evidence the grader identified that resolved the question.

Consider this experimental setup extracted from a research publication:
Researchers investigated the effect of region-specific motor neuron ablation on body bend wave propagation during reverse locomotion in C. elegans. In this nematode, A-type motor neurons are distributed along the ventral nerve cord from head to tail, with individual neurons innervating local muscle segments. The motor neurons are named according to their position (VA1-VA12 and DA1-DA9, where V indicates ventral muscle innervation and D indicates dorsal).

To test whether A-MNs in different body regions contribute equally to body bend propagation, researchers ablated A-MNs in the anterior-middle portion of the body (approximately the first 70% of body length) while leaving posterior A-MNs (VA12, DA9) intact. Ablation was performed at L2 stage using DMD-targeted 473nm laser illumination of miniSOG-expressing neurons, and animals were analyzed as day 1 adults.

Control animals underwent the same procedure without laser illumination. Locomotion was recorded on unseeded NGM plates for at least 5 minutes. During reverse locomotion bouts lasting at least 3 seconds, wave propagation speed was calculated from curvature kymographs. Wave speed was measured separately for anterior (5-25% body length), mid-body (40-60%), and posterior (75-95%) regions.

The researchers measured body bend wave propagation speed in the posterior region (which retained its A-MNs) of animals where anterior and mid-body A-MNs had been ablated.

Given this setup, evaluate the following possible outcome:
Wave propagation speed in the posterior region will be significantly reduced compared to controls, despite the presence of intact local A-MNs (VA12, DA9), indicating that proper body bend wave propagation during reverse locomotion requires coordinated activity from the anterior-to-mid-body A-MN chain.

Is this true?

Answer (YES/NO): NO